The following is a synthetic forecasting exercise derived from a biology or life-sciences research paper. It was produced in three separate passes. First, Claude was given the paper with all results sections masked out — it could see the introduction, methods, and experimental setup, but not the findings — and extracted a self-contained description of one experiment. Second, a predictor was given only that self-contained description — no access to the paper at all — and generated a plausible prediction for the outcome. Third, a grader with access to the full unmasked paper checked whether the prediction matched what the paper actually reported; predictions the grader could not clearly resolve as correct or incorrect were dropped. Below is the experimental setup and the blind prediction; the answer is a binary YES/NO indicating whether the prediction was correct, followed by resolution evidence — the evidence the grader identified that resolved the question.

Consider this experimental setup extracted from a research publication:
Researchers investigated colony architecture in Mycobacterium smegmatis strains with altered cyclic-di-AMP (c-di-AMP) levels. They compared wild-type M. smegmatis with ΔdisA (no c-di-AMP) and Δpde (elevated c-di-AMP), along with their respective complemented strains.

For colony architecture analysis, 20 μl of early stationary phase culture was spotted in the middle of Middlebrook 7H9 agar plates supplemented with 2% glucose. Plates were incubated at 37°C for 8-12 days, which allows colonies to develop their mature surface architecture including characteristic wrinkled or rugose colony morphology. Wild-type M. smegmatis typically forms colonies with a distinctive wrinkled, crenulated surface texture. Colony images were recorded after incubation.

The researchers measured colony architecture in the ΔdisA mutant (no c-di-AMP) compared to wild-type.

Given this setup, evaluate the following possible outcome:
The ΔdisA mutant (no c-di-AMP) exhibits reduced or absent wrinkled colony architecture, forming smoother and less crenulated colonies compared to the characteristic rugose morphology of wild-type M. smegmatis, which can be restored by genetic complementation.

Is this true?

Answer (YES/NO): NO